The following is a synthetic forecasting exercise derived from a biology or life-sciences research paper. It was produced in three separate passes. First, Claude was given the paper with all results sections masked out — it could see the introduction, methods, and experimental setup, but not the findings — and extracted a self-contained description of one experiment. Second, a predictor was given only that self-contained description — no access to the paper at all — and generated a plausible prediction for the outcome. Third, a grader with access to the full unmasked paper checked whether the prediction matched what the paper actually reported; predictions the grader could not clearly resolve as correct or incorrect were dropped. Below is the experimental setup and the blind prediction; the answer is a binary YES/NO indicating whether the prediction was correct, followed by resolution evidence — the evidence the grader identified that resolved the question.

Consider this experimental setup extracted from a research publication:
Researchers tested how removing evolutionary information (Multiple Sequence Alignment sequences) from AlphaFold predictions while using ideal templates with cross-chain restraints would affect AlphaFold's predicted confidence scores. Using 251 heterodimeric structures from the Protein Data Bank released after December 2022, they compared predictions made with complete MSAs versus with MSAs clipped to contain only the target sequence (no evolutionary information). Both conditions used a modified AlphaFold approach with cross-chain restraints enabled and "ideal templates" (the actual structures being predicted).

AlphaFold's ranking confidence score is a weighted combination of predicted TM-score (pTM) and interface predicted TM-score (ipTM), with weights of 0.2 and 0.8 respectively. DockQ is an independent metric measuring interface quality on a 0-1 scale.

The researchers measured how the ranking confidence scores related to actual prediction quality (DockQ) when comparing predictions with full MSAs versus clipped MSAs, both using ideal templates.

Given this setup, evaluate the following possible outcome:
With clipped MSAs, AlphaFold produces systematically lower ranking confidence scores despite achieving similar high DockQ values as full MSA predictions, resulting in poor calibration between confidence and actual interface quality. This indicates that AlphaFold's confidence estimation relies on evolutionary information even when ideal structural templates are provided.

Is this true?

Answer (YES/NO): NO